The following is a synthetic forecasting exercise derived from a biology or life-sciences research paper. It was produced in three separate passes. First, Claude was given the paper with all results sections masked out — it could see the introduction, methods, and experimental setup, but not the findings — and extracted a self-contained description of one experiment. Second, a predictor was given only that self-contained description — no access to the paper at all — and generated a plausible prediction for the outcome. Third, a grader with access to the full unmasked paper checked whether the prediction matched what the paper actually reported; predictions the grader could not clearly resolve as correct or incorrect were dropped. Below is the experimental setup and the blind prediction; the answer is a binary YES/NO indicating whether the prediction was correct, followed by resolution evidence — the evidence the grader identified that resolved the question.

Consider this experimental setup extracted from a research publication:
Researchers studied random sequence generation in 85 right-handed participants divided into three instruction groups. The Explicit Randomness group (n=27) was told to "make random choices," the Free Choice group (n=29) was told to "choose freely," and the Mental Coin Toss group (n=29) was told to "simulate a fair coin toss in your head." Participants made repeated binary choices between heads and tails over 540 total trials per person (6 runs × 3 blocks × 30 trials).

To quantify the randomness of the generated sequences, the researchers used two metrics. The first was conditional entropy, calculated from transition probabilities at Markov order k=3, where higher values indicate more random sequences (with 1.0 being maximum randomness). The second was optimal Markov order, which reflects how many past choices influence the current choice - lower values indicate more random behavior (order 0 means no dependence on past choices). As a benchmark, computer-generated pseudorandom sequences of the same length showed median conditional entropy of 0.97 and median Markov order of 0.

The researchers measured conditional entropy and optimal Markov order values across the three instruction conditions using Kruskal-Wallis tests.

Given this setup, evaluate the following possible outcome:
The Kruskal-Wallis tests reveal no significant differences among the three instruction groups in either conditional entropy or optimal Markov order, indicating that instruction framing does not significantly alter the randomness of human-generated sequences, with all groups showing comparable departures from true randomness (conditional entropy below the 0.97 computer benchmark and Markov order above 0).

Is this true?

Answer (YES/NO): NO